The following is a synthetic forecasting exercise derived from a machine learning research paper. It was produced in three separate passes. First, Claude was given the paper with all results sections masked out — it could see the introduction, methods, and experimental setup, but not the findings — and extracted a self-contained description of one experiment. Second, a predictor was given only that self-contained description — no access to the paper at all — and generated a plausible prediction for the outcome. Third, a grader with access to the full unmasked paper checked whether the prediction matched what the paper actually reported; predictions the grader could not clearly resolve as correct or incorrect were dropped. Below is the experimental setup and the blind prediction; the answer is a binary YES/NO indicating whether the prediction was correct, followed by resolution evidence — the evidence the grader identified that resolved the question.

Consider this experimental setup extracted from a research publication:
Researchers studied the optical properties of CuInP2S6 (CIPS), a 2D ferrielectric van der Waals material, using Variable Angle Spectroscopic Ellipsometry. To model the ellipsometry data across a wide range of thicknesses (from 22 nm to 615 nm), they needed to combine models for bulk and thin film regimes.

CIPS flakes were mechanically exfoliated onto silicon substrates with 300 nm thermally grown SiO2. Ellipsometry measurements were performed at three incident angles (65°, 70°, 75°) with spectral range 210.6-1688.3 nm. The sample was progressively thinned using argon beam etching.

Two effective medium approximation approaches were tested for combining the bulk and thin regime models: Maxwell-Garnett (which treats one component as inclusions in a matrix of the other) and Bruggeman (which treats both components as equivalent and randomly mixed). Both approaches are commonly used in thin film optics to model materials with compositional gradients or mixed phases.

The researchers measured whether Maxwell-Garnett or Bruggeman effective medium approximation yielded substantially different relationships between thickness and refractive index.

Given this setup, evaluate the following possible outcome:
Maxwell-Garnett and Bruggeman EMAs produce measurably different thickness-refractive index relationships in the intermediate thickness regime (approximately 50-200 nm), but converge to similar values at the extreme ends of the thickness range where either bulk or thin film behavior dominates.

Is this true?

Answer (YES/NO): NO